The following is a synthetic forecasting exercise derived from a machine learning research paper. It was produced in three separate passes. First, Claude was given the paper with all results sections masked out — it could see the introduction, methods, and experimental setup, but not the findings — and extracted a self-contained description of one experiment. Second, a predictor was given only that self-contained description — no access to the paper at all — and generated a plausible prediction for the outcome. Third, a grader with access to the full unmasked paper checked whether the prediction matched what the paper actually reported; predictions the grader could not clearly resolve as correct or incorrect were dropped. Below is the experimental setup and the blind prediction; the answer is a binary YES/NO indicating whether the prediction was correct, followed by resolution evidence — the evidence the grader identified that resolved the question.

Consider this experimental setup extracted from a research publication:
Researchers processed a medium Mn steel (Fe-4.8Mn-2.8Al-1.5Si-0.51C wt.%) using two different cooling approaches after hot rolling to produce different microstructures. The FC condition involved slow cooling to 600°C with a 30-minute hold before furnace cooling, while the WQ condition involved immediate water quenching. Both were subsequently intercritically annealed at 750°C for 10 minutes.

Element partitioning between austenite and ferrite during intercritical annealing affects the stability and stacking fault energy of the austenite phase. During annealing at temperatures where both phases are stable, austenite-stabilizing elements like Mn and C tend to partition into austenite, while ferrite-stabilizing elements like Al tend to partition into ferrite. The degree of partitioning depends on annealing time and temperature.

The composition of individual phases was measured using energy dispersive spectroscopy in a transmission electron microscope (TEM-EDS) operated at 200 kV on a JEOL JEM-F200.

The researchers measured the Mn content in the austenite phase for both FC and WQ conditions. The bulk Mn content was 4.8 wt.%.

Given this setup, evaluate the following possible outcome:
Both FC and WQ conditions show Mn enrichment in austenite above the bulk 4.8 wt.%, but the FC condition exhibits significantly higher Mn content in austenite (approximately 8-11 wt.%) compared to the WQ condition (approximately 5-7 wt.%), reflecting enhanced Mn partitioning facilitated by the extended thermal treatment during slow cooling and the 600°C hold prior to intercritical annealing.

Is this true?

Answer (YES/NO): NO